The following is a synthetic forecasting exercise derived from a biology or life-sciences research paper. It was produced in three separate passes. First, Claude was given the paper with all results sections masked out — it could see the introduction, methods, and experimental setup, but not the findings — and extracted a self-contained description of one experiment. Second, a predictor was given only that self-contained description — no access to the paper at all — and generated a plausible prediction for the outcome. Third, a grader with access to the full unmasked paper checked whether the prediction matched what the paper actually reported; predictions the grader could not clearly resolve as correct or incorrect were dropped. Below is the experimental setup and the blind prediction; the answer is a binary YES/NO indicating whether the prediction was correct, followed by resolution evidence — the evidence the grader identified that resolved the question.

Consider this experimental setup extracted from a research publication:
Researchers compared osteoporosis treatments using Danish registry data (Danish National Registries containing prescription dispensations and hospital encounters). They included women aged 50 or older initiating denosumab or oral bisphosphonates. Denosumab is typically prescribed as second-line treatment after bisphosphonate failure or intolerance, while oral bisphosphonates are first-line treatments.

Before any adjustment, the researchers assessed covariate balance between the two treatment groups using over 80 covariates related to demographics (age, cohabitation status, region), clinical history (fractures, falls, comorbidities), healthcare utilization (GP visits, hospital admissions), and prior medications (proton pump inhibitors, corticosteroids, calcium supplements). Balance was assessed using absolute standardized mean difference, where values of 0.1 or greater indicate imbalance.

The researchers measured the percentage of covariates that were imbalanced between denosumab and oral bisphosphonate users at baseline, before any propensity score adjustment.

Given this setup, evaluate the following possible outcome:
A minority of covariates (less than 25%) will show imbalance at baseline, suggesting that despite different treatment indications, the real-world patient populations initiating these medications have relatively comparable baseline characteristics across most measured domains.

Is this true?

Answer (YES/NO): YES